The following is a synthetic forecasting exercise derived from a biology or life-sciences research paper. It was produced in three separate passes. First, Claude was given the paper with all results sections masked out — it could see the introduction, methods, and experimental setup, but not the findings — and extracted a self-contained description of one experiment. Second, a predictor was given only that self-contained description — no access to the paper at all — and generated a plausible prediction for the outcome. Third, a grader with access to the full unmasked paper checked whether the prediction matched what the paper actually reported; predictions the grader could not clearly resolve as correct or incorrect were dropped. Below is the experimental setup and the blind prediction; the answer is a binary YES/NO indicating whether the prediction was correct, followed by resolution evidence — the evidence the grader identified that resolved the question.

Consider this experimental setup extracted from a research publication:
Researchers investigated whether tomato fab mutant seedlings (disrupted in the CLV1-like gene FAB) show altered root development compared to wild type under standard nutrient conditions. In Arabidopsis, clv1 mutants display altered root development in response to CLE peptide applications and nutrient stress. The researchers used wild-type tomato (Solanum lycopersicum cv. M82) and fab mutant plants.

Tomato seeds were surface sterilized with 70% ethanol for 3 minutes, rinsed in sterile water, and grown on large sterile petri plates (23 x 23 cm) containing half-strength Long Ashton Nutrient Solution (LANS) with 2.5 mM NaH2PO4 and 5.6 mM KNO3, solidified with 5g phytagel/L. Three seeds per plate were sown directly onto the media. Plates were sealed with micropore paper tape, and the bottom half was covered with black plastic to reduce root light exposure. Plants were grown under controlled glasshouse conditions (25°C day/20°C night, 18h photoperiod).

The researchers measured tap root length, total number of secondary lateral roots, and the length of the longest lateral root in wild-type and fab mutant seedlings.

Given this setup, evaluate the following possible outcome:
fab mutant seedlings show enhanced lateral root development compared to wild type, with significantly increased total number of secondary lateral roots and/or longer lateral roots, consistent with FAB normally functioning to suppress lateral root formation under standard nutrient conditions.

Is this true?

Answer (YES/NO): NO